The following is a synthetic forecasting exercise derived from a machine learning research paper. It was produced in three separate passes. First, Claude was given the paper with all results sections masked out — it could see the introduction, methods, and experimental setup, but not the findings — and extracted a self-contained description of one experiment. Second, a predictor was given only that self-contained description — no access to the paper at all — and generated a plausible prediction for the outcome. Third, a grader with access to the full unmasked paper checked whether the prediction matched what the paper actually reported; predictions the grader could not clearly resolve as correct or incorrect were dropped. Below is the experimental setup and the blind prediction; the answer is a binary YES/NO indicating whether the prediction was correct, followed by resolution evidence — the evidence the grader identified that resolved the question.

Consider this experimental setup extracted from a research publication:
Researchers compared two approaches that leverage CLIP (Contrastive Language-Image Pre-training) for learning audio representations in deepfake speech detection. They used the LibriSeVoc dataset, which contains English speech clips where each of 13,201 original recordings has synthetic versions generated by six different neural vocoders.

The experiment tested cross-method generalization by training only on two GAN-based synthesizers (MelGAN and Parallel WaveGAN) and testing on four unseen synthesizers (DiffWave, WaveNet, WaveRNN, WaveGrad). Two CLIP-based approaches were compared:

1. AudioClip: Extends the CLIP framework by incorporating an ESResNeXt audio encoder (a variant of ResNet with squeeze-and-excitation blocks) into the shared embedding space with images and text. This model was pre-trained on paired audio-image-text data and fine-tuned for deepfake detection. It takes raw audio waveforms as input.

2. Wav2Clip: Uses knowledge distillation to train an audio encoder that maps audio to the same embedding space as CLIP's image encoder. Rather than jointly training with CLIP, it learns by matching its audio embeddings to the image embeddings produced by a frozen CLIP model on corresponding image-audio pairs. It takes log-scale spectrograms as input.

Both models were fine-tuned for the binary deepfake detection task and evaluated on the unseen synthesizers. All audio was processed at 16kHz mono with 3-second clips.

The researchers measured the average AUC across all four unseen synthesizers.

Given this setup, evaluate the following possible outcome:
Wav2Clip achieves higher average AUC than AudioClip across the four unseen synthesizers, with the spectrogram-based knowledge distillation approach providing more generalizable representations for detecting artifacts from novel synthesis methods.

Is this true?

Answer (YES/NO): NO